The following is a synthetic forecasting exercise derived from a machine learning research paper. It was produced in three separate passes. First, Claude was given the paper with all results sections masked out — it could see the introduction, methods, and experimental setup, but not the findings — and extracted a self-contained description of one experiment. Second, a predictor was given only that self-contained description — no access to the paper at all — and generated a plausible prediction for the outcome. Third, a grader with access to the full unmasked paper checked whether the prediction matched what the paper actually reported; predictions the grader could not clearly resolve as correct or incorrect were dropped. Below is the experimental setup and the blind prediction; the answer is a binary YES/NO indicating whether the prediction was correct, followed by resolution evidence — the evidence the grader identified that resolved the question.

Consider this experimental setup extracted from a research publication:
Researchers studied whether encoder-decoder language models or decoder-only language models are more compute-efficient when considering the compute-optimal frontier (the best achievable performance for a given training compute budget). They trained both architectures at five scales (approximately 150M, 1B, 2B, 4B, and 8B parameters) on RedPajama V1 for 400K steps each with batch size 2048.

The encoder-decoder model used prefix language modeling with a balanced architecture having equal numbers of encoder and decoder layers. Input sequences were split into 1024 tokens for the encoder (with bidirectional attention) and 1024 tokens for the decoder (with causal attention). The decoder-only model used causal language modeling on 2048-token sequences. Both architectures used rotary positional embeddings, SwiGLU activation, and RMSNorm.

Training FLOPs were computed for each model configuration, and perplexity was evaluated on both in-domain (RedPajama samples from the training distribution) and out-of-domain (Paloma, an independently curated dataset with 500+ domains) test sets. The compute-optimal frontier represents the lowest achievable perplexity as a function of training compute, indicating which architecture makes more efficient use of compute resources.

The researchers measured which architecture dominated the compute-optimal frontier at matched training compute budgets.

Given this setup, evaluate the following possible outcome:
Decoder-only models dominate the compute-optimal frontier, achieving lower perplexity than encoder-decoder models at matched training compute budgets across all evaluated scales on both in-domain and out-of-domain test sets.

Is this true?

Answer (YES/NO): NO